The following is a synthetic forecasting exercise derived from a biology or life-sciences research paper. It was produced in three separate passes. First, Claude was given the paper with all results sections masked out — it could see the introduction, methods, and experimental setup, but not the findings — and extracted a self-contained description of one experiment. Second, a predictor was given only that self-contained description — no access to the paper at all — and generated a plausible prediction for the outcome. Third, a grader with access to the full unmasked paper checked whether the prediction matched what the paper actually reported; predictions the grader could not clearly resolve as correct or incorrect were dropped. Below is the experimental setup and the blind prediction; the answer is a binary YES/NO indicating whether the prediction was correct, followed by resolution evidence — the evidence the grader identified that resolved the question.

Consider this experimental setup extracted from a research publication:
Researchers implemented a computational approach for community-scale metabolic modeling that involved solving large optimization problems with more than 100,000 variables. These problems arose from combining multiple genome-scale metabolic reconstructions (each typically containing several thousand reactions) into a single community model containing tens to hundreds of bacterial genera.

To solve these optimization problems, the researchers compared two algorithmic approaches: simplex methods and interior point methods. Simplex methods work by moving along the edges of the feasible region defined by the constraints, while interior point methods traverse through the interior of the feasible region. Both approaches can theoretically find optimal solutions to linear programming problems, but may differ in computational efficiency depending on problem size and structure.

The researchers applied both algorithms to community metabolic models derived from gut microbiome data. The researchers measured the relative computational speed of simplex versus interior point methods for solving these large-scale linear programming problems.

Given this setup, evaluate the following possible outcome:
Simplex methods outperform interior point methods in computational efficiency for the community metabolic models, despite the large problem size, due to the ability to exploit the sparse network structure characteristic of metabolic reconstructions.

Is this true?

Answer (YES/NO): NO